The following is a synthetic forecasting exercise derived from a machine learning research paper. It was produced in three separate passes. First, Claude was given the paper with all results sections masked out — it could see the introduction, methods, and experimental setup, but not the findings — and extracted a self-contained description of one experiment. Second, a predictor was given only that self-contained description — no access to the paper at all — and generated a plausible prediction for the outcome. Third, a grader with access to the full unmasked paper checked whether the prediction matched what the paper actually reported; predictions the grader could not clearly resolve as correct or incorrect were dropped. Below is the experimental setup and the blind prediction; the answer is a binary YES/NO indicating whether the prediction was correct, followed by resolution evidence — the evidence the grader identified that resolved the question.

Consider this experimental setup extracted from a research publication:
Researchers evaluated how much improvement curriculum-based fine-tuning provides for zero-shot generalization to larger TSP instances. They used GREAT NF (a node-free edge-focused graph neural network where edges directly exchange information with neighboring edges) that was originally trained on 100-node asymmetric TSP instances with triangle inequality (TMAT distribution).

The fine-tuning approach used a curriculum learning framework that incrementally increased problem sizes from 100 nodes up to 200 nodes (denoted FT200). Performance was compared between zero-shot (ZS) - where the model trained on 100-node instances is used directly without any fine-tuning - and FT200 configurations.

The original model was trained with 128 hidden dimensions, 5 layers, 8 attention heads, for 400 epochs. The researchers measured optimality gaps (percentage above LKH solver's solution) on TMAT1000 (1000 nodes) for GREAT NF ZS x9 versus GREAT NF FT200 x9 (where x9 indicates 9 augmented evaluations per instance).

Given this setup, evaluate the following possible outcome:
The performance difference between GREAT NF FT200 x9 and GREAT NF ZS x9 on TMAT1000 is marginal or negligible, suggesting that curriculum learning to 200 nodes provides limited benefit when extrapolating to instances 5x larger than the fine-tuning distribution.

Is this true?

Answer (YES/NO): NO